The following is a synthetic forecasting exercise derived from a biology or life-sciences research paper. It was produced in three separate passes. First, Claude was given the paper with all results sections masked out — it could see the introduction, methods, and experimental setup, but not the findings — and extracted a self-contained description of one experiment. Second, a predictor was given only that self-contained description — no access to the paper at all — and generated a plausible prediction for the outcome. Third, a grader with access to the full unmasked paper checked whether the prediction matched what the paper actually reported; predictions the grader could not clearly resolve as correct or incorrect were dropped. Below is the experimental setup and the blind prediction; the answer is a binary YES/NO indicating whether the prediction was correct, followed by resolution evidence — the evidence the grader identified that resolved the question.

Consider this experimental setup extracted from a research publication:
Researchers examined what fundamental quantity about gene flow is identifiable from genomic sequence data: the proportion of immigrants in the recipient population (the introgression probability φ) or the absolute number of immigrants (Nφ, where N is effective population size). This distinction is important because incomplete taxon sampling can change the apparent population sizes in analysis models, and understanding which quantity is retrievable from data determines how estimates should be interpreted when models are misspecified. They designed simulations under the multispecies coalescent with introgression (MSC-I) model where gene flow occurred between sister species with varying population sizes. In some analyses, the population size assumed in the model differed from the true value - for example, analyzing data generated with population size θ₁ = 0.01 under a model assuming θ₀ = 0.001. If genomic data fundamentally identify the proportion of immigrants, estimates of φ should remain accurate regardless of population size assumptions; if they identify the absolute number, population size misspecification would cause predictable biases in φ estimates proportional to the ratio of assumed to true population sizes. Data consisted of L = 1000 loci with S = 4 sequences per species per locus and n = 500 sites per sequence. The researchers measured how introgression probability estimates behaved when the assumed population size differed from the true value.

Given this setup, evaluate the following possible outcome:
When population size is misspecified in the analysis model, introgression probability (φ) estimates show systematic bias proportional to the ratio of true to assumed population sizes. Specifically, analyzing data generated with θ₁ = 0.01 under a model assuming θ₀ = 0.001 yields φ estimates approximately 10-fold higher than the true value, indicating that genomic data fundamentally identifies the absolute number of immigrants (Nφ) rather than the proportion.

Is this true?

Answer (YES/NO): NO